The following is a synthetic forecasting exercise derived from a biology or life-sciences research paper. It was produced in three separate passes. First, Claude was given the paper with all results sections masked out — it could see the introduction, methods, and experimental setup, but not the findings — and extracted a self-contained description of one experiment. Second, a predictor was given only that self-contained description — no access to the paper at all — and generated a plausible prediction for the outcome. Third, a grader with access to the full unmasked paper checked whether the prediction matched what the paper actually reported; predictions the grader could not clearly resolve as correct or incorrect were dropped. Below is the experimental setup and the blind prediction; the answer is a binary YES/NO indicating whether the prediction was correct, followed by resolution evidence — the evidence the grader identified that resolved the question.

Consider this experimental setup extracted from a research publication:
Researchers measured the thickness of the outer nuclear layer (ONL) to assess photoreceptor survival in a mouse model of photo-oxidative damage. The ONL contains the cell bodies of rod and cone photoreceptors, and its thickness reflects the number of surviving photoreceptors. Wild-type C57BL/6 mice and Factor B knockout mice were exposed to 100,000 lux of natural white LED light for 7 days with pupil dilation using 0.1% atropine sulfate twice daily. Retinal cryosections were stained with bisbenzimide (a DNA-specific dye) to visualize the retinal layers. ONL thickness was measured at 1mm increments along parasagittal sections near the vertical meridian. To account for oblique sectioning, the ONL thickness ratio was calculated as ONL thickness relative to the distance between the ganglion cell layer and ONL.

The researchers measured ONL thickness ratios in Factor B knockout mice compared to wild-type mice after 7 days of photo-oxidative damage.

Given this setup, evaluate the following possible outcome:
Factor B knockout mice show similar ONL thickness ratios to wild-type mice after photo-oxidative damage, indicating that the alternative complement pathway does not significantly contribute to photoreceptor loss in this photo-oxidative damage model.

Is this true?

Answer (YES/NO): NO